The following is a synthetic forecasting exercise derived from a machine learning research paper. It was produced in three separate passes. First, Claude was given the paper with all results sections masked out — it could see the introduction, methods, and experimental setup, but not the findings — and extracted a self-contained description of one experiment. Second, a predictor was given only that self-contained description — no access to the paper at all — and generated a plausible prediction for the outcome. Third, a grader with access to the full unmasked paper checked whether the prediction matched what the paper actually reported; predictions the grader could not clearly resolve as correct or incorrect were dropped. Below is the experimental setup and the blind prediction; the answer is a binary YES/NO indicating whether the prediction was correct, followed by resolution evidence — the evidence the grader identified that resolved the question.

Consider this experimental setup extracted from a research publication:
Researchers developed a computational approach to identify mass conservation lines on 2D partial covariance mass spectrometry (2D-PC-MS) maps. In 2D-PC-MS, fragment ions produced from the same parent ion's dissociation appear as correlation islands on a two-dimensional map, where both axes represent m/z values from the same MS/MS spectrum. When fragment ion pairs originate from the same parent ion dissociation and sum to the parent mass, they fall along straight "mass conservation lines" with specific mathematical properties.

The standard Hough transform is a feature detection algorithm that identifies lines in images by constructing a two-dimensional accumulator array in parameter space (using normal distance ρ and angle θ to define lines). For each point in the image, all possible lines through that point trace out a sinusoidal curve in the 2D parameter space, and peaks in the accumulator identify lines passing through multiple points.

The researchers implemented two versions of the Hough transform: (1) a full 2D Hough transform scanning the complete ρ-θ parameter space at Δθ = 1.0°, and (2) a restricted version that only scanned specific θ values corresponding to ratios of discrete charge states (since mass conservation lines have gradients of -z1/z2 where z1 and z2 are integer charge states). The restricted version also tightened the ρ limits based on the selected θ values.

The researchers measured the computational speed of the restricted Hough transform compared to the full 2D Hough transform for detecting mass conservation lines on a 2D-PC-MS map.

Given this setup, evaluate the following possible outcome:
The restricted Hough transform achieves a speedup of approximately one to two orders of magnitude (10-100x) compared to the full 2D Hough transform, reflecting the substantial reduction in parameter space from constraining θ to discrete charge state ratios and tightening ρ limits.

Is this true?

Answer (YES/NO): NO